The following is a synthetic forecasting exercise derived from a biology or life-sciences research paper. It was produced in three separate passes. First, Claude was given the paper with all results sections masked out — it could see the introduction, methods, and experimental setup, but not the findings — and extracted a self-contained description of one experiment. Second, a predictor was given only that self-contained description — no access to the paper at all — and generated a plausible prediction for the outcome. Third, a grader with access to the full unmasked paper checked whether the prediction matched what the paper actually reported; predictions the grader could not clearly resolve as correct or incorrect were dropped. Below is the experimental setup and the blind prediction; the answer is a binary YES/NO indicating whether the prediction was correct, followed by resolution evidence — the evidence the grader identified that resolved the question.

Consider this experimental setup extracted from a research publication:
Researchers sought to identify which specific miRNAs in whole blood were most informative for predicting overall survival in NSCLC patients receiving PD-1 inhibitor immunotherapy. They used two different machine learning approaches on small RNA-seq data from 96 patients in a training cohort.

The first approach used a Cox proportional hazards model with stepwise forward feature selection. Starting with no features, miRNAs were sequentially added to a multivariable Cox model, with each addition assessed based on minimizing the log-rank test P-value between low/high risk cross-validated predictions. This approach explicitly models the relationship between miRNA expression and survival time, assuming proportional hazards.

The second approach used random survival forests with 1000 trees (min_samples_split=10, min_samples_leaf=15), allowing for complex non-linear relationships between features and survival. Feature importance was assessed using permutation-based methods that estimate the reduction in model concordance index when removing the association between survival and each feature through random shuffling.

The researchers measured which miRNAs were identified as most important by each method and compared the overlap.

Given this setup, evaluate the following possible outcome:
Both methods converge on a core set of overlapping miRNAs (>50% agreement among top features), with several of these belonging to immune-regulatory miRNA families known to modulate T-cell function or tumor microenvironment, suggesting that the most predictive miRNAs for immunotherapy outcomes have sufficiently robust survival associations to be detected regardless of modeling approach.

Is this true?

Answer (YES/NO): YES